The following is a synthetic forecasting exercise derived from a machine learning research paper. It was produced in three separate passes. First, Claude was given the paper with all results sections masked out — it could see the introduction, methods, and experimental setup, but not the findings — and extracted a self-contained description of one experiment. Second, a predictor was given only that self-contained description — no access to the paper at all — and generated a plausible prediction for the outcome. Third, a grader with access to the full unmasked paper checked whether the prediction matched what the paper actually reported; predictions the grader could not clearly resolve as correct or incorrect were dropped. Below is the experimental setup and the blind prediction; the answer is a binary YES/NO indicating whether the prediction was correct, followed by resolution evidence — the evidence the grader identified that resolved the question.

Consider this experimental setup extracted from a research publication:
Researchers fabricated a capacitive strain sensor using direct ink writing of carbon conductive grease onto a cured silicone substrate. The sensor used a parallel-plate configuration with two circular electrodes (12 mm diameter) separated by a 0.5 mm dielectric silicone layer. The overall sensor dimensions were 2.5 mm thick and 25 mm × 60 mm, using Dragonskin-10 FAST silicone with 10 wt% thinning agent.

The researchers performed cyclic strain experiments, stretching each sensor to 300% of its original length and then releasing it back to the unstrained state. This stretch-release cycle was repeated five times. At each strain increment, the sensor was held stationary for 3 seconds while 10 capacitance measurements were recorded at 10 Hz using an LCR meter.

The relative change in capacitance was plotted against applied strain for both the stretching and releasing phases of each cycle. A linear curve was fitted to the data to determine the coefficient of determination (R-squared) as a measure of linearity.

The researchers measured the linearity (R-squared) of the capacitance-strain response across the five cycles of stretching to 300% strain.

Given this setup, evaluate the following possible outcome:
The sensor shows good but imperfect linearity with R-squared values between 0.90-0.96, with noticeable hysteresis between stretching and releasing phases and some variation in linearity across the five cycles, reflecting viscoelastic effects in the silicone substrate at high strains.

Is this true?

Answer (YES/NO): NO